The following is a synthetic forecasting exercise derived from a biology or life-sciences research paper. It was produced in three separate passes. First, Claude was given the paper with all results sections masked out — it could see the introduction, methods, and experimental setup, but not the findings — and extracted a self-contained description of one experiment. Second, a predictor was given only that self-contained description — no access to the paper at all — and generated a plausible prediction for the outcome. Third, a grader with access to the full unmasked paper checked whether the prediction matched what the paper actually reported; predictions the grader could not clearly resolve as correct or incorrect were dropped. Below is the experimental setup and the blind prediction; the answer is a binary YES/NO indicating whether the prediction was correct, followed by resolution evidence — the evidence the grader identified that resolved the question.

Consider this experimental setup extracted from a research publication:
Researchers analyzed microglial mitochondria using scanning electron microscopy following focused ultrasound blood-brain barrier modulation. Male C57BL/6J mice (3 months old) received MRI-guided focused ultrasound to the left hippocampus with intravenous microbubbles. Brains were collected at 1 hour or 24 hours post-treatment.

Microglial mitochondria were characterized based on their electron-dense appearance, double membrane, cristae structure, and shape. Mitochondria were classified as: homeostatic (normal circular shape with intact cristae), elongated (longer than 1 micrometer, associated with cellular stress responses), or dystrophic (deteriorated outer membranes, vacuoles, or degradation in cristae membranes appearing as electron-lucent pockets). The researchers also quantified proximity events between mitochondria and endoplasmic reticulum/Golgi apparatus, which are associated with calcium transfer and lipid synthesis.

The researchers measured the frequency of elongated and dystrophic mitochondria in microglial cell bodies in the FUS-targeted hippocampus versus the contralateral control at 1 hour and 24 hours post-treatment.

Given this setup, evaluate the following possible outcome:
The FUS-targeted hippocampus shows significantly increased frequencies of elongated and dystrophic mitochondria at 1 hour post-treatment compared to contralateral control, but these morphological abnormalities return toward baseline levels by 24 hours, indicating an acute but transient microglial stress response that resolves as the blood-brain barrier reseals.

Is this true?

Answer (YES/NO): NO